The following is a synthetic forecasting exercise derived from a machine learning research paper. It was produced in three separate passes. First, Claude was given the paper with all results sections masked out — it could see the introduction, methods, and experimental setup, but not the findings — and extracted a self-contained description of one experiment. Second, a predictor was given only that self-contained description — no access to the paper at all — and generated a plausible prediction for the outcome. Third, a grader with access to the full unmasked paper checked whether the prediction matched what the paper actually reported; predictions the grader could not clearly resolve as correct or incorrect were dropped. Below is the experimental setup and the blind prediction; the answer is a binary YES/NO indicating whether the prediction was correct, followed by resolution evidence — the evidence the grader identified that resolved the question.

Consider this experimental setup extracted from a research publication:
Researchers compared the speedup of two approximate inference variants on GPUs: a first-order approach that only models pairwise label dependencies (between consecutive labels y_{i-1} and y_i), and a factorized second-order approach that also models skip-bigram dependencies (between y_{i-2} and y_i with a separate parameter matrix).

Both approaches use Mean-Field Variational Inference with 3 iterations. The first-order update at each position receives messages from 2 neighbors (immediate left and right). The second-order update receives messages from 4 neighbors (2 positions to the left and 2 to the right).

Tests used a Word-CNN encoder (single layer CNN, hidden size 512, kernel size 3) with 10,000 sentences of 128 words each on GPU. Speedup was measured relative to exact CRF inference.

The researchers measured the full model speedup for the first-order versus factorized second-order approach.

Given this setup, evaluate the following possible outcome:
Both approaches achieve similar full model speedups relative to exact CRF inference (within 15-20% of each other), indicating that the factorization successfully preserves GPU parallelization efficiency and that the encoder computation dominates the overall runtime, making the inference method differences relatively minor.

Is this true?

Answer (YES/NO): NO